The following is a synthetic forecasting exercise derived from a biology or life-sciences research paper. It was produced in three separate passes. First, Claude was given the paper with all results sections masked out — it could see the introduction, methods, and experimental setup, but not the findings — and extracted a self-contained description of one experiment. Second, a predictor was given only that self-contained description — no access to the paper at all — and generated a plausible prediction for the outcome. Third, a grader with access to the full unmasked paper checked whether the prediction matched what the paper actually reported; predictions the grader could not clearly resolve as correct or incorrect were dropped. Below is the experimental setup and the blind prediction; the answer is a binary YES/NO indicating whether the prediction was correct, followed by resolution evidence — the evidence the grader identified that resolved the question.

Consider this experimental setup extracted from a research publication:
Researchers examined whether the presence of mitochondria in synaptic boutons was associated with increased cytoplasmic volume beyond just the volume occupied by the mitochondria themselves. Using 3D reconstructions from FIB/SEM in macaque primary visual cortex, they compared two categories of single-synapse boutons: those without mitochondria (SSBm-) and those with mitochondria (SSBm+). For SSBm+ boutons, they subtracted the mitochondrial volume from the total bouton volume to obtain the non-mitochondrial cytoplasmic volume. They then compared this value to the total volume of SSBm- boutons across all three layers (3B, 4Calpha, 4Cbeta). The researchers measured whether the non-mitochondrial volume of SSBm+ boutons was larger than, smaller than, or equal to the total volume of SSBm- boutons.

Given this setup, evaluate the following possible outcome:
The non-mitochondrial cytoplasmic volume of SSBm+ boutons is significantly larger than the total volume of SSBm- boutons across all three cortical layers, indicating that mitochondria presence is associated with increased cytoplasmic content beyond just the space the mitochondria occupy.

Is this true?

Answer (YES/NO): YES